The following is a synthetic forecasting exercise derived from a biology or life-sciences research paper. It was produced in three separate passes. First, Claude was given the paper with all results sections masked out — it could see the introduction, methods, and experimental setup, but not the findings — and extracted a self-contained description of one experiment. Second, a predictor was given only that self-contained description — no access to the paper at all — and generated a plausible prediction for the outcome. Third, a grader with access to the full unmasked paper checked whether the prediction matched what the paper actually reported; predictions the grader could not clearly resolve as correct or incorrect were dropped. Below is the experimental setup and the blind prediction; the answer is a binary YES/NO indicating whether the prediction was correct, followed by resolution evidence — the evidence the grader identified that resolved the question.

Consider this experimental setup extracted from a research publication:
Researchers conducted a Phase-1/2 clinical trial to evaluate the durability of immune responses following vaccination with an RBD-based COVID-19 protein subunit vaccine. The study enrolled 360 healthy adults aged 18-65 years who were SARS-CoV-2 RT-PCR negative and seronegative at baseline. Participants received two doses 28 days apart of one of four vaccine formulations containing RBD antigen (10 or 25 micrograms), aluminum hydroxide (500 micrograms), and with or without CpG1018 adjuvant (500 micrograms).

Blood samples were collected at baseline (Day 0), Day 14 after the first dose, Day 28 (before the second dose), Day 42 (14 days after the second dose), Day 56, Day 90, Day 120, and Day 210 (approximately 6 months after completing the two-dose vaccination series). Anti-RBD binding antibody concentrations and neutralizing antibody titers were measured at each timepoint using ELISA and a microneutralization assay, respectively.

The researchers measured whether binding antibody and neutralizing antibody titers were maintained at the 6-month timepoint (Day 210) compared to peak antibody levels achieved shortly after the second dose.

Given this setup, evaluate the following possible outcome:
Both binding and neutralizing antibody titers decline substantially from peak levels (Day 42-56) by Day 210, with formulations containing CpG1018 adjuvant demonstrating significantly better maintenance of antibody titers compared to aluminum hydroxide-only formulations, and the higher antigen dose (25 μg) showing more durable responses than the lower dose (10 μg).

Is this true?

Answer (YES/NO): NO